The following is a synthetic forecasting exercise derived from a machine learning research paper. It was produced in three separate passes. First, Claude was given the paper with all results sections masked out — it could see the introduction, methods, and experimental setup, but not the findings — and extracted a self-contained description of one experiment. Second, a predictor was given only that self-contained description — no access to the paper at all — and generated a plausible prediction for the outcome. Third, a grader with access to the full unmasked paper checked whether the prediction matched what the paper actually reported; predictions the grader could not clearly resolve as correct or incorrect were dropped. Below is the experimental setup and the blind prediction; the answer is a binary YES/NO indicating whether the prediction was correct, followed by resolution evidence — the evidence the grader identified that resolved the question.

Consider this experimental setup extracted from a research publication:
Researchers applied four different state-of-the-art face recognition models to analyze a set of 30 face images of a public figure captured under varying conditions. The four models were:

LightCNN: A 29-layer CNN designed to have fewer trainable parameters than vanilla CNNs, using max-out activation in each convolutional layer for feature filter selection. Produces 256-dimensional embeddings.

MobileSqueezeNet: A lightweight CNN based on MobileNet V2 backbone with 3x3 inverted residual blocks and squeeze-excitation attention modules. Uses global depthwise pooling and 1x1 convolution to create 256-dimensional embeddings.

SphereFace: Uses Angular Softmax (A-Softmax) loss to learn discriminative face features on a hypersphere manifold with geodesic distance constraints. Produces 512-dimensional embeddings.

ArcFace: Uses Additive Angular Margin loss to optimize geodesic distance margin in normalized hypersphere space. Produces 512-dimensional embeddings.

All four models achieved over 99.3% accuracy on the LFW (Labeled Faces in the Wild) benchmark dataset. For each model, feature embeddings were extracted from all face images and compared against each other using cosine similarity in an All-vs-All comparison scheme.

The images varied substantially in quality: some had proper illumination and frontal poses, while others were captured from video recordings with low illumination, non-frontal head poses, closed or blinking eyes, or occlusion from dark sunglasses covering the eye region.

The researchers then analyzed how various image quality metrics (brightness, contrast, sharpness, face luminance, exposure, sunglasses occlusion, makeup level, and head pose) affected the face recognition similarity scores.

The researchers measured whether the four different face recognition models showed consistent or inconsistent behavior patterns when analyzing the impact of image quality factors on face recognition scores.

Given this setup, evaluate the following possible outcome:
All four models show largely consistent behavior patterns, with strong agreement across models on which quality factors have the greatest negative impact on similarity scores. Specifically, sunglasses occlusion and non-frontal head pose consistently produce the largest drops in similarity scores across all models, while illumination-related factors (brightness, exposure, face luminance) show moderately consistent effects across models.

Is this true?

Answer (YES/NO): NO